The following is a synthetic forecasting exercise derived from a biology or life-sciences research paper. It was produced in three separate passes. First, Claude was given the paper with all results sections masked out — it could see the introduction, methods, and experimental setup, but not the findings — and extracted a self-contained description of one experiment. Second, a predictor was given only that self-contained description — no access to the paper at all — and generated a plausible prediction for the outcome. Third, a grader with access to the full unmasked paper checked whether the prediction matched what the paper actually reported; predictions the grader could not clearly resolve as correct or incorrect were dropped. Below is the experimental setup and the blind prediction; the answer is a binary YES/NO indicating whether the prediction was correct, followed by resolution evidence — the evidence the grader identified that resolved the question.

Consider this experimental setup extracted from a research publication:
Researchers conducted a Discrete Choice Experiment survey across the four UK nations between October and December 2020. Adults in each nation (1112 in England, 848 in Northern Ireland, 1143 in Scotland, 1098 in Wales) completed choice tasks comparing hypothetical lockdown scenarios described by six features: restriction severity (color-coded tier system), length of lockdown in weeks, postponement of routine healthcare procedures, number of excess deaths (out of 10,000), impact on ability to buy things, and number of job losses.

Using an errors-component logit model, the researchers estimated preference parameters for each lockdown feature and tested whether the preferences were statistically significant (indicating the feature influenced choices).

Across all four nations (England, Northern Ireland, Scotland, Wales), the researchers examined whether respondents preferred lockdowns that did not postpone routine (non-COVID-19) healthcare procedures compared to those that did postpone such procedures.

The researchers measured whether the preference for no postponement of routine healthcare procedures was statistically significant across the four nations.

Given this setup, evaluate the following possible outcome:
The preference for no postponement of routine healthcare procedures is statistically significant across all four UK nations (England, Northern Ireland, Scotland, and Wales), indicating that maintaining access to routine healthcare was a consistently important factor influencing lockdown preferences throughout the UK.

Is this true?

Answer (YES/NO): NO